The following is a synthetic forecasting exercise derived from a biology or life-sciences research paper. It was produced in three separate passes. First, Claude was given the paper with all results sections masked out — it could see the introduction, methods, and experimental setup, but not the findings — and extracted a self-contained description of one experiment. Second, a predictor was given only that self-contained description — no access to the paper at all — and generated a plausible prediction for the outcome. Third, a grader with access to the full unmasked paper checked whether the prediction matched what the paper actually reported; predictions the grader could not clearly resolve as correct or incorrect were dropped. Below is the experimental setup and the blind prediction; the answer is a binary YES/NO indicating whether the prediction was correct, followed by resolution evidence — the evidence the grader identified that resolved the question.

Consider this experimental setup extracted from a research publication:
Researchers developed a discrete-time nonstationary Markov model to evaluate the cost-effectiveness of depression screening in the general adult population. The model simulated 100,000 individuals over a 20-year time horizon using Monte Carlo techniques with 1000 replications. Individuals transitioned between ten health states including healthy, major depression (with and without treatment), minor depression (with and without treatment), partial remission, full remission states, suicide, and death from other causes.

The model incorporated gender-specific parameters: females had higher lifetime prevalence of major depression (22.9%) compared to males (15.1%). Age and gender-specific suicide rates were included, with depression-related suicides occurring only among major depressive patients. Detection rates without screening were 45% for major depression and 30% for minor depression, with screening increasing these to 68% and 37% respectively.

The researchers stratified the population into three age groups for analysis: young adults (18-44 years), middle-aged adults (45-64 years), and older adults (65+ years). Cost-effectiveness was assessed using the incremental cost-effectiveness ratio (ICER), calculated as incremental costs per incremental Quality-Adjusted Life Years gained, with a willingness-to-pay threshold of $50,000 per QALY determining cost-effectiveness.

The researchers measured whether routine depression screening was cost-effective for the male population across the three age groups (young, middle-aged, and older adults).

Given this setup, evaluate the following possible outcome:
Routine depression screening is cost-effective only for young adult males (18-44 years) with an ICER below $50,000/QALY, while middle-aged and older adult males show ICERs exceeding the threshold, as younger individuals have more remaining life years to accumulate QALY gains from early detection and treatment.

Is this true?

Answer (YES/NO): NO